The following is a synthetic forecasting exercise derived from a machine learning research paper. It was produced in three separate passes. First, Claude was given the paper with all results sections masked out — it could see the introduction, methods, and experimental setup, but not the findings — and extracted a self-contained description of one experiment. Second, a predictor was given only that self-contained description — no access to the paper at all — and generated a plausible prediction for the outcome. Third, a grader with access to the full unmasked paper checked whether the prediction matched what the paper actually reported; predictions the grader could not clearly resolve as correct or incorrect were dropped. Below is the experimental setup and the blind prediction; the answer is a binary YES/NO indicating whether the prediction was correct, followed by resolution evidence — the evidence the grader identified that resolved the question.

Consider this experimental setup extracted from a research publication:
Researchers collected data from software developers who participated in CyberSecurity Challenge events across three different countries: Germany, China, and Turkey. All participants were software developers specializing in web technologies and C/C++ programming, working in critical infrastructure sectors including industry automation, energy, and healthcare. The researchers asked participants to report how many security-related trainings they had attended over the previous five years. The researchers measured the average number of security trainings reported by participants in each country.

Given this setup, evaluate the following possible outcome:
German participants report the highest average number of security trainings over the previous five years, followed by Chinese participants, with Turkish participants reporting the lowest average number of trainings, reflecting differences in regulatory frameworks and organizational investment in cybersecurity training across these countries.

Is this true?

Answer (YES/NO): YES